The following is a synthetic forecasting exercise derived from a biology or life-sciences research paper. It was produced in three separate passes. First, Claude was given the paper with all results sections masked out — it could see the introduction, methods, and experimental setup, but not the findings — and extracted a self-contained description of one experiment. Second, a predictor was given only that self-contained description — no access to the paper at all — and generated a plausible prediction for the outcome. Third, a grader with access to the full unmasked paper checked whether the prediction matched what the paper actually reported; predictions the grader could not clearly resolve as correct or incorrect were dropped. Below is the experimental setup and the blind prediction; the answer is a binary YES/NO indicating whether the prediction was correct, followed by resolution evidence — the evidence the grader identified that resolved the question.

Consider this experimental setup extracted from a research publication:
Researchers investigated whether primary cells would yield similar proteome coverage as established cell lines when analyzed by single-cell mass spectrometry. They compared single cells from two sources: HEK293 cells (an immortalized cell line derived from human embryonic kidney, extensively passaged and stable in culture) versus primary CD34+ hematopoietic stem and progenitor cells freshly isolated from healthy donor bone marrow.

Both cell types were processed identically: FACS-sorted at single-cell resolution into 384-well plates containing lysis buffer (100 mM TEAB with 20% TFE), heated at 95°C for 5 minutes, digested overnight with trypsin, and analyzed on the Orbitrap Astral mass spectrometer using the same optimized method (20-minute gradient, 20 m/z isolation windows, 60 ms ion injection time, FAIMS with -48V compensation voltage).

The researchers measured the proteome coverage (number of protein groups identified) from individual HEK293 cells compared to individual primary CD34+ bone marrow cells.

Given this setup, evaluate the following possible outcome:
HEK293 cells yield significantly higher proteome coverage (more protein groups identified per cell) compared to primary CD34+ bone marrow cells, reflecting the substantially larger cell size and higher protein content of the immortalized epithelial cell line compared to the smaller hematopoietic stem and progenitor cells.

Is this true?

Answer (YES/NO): YES